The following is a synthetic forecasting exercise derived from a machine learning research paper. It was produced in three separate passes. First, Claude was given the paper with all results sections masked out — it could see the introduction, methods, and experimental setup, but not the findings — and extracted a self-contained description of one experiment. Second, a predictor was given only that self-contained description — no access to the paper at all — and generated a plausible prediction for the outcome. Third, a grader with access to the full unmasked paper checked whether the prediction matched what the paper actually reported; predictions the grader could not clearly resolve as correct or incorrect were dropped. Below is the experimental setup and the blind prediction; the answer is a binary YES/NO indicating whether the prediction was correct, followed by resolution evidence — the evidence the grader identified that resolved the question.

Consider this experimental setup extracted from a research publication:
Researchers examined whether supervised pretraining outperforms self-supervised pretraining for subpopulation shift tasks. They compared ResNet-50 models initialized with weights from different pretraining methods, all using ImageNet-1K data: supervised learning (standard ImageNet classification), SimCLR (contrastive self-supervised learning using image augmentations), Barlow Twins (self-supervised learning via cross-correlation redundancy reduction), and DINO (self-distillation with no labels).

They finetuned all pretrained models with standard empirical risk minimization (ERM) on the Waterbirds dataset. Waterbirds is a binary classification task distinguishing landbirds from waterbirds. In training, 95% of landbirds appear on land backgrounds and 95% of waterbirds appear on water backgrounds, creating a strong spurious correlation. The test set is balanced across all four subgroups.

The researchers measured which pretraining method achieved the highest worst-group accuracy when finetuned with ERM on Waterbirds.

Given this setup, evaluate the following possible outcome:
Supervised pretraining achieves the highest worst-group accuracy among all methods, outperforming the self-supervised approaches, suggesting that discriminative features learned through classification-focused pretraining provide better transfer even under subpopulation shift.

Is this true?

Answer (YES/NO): NO